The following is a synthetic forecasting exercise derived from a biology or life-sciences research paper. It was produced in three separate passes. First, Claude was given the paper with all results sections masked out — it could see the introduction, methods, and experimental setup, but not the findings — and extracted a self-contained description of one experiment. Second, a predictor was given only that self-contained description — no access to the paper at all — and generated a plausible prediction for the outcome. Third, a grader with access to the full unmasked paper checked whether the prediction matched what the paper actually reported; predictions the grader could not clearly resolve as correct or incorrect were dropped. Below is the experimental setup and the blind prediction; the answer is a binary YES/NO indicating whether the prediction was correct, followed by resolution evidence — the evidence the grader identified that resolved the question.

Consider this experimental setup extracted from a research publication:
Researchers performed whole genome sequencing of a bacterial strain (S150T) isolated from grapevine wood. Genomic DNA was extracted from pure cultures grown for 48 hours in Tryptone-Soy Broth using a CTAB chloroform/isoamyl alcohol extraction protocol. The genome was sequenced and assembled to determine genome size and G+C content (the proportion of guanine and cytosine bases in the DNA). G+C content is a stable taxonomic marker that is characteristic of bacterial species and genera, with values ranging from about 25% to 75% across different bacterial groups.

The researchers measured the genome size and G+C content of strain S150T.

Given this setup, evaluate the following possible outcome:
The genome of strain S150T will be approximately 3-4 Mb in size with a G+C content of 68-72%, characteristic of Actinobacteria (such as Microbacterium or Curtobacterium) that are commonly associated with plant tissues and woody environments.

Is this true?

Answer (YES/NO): NO